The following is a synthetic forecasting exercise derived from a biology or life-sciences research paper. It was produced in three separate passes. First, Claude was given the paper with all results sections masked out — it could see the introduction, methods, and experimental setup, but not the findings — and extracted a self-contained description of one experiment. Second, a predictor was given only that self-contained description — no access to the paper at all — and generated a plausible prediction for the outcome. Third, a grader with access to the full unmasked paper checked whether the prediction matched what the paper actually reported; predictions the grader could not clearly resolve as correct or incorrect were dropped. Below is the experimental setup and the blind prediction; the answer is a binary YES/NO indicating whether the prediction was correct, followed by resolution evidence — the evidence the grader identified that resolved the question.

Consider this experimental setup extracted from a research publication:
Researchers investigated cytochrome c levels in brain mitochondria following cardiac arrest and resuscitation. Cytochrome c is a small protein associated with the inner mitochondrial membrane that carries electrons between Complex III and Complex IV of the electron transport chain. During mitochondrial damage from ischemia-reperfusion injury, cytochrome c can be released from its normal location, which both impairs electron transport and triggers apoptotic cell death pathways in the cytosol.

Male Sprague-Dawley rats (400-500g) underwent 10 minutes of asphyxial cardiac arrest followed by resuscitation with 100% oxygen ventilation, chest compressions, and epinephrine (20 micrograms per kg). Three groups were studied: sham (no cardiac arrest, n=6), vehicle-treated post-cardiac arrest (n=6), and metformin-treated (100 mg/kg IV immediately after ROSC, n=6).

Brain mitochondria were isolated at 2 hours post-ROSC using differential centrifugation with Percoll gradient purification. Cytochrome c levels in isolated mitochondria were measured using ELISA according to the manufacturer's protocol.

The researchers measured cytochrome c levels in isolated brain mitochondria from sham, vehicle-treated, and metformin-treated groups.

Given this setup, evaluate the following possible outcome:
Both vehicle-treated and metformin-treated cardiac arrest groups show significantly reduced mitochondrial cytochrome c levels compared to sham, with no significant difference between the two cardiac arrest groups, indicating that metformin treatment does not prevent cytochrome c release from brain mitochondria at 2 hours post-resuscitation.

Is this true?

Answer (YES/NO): NO